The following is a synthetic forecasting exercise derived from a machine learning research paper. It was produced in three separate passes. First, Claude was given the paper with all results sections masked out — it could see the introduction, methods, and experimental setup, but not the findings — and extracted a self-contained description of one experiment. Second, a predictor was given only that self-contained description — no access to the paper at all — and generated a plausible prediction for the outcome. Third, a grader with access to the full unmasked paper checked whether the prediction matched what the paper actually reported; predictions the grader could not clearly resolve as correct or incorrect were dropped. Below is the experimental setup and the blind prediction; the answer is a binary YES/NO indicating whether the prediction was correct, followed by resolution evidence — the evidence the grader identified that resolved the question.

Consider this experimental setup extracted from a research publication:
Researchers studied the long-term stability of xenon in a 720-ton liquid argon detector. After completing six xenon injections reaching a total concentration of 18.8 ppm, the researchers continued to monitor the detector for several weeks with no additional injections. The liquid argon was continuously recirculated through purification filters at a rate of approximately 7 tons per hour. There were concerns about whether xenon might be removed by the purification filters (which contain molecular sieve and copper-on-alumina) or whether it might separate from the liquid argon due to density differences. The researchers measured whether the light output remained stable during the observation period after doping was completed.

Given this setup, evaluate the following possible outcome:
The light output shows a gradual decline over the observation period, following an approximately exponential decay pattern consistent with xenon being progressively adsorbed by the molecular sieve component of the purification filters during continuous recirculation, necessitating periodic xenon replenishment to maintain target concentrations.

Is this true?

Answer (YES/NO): NO